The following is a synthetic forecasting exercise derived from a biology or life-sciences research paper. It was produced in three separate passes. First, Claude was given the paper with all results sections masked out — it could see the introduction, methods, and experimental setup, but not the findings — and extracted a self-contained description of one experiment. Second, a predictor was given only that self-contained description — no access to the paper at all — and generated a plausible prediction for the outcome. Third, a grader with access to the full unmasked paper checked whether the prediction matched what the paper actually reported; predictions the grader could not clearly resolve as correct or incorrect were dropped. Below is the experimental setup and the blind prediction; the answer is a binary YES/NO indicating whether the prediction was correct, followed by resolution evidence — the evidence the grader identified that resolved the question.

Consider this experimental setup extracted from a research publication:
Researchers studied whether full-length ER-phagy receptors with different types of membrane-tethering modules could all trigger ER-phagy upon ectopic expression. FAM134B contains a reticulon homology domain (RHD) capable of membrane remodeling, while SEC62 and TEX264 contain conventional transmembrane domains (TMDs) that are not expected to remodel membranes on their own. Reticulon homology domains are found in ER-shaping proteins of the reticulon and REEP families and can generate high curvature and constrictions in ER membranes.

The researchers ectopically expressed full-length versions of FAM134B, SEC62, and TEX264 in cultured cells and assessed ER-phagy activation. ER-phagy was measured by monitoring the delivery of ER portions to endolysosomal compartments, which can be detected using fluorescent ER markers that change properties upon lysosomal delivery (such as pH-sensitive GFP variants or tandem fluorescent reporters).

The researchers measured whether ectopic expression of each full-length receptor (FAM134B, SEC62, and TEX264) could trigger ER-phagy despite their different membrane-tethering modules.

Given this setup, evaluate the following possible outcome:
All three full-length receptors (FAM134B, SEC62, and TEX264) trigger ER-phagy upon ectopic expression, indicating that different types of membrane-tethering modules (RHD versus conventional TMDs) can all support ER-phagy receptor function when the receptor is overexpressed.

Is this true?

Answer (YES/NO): YES